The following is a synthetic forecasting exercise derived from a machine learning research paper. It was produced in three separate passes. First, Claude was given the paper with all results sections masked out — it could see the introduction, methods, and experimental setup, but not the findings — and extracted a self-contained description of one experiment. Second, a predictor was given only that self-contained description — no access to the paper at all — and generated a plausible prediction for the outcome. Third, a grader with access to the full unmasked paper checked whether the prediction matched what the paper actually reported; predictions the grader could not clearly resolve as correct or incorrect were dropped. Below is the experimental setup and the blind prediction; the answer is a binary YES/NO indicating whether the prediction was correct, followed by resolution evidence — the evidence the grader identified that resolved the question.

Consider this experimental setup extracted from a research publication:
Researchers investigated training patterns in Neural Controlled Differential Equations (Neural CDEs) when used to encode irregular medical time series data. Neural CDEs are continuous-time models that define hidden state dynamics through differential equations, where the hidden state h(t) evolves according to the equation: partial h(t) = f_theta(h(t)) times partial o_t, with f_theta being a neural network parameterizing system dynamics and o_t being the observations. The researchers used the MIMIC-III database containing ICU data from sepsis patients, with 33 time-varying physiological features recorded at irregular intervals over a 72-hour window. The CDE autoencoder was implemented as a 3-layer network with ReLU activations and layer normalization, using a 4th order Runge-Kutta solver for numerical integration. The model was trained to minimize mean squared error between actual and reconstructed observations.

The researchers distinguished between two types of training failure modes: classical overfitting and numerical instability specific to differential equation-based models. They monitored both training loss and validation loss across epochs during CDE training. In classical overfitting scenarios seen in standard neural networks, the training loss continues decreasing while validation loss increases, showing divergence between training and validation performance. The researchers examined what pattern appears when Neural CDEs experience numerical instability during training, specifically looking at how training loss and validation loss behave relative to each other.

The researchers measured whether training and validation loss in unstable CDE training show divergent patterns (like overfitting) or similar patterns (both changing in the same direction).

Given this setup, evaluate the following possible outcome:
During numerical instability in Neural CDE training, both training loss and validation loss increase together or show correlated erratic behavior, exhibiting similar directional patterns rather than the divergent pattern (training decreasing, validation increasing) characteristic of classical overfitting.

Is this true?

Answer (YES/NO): YES